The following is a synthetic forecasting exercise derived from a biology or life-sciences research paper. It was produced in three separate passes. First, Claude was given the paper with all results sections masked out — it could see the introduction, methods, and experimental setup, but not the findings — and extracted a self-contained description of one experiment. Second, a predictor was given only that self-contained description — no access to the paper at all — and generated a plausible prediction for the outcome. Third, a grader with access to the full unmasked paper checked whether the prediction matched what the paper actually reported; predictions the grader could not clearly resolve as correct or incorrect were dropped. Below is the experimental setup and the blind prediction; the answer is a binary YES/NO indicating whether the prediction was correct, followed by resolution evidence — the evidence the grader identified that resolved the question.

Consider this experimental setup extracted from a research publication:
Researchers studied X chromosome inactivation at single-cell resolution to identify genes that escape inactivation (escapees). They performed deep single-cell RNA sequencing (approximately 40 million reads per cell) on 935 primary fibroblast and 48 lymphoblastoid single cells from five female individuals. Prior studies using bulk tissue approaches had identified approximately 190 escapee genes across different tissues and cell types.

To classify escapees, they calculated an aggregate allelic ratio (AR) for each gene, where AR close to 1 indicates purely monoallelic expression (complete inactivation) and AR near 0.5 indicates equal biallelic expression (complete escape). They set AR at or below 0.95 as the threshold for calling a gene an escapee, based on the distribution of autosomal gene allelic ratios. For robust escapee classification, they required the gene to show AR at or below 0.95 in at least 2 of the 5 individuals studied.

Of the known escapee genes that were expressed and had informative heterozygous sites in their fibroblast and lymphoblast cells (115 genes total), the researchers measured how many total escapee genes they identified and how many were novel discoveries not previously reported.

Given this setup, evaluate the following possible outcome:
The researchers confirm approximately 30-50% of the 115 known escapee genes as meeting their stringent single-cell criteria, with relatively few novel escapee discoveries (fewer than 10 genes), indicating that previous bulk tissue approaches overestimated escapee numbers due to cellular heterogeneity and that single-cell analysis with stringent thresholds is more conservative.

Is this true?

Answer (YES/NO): YES